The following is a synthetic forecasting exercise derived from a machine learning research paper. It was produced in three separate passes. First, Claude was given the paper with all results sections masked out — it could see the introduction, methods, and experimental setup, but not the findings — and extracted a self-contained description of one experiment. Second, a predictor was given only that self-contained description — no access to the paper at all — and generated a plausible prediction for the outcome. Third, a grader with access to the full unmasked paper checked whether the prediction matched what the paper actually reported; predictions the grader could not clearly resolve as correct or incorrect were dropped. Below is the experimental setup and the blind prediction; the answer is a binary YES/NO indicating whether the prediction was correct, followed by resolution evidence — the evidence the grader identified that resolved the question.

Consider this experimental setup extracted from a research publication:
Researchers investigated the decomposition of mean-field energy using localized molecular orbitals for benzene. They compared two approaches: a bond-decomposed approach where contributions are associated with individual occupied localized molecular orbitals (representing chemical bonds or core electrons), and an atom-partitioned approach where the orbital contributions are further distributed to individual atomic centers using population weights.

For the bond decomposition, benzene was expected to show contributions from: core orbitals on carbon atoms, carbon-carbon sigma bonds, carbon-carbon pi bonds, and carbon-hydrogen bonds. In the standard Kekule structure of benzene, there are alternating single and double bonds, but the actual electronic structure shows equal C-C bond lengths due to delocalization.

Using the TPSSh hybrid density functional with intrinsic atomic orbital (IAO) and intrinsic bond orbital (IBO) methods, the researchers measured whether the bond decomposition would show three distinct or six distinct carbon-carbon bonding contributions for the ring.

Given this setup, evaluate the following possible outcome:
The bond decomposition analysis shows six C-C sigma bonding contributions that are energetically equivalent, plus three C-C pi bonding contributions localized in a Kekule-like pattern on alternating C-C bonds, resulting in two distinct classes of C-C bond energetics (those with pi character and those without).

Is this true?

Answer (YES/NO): NO